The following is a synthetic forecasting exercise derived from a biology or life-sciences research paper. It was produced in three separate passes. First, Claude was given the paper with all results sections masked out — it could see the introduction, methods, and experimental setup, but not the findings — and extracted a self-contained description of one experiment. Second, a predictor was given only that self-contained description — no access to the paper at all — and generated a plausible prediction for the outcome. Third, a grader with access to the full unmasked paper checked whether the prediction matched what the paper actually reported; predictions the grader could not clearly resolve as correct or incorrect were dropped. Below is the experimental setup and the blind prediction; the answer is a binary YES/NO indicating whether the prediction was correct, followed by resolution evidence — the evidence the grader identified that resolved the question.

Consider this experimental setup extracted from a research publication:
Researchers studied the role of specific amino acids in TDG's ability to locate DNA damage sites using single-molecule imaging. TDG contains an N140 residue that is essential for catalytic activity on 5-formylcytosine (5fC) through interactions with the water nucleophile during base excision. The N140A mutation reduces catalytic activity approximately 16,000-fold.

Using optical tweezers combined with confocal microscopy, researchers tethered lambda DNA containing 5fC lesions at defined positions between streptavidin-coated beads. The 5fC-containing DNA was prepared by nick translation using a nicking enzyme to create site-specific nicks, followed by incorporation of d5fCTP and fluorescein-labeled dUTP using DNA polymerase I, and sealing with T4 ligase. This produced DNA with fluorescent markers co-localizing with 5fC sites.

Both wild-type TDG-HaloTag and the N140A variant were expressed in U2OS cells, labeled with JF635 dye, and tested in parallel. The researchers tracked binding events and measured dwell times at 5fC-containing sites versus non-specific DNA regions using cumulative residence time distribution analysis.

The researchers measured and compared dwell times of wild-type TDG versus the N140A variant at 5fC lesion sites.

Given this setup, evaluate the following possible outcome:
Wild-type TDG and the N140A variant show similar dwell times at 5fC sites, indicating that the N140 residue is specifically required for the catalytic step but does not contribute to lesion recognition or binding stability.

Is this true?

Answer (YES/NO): NO